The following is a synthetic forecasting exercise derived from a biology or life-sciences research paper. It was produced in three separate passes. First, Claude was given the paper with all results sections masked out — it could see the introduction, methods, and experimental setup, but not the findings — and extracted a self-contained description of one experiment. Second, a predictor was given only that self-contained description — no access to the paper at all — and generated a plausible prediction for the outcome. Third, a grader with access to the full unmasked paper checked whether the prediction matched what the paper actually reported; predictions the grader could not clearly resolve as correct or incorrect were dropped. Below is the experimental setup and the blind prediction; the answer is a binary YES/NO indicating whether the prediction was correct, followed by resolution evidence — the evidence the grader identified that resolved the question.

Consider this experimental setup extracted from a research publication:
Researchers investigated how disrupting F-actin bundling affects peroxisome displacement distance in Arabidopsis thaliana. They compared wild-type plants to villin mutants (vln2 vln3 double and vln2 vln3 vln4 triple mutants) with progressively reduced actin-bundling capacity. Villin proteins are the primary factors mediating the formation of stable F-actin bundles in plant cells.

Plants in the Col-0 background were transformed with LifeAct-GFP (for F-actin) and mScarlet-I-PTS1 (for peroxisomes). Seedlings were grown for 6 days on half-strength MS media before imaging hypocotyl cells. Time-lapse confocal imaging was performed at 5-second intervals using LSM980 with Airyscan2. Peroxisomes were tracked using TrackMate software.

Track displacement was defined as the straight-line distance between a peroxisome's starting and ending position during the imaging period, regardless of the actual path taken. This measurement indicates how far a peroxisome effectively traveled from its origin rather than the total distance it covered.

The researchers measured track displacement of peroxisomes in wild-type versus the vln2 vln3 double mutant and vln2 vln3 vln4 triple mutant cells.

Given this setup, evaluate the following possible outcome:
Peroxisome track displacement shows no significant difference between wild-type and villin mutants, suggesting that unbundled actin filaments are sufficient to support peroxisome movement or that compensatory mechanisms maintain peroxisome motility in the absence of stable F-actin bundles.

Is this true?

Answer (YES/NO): NO